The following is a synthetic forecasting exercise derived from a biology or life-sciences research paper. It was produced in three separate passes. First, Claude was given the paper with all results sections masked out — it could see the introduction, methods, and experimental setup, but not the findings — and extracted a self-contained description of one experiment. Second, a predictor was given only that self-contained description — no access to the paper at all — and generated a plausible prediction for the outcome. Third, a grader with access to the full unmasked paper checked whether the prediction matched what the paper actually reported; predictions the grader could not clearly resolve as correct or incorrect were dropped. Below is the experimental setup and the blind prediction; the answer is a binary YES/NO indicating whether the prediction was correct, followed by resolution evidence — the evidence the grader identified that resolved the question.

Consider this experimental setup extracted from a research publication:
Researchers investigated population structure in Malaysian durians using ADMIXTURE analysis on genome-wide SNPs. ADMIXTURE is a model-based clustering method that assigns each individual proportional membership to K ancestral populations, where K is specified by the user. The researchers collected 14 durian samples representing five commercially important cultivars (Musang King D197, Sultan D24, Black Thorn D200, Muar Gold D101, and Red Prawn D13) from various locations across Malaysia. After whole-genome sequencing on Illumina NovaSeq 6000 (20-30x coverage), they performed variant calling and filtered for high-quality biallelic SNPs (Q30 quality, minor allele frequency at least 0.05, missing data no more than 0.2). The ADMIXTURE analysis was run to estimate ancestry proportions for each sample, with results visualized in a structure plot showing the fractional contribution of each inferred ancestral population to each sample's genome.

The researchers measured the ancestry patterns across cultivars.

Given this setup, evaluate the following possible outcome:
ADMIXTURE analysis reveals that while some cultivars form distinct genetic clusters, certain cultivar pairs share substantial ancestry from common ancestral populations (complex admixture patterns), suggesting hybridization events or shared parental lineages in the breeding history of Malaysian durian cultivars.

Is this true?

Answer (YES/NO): NO